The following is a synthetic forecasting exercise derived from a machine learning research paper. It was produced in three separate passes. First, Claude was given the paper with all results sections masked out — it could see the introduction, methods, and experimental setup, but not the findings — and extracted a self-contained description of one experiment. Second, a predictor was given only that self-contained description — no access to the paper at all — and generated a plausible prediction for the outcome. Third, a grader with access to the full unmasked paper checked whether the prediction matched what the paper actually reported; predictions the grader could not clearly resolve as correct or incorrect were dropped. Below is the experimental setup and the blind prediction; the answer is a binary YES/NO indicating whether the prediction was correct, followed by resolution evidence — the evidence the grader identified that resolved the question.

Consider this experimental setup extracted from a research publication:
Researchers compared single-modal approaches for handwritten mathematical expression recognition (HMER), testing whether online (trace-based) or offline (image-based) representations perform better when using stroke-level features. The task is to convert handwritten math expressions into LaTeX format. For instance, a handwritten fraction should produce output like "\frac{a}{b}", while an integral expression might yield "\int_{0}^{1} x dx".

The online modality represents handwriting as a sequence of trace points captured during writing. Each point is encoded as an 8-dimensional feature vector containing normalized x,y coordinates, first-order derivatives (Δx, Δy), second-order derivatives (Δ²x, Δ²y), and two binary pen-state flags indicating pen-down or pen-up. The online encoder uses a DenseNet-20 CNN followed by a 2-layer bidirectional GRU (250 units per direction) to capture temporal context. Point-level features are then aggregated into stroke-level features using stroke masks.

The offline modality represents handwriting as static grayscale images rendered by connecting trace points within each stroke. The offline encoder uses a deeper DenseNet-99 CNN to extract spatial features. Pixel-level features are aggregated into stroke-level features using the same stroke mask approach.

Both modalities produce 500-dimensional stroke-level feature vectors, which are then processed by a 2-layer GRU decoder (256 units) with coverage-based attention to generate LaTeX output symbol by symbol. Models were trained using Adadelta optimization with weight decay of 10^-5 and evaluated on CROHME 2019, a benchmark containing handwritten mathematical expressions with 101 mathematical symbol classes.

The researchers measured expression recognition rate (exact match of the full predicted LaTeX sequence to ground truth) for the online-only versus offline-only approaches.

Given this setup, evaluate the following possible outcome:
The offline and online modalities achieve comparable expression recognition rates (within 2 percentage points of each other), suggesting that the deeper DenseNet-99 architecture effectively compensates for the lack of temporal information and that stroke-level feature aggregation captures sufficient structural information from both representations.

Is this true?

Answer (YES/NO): YES